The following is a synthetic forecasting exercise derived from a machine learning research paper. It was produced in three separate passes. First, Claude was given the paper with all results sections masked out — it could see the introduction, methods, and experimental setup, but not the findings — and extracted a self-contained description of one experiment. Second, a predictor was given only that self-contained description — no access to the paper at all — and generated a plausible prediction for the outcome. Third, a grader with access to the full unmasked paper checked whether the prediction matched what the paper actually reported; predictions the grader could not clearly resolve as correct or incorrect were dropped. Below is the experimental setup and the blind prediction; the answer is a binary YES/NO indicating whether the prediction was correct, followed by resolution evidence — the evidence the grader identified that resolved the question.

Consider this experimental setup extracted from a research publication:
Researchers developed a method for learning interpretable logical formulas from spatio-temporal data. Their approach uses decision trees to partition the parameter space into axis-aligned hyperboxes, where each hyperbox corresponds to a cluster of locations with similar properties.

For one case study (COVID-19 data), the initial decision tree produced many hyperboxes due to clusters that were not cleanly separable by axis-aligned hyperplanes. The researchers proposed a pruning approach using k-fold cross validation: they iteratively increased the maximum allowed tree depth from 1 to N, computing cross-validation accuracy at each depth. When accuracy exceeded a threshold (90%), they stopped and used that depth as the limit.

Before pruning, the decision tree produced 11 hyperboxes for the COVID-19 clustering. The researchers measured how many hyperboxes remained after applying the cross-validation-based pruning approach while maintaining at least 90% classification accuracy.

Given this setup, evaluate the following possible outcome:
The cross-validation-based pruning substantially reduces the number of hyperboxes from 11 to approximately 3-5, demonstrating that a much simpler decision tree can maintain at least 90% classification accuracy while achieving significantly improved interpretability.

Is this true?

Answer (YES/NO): YES